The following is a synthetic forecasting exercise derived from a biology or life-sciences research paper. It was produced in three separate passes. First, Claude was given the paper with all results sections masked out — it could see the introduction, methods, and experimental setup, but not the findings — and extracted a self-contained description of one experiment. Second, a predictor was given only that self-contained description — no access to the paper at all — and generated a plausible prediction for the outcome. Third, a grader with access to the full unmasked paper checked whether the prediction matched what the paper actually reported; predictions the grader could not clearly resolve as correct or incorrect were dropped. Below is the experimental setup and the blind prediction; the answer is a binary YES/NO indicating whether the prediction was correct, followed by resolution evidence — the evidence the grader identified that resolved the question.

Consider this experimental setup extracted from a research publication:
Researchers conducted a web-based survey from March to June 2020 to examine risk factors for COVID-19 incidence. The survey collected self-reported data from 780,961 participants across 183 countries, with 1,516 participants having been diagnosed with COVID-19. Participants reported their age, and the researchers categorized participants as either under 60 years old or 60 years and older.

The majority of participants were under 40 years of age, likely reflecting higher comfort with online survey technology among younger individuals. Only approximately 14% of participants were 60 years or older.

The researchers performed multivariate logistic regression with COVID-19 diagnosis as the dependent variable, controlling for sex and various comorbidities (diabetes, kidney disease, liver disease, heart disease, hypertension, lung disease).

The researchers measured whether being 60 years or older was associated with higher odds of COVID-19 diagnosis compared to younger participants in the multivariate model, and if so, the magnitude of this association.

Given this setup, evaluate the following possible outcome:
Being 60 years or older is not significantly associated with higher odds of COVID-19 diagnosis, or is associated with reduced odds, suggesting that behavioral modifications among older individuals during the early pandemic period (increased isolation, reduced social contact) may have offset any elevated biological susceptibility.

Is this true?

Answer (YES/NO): NO